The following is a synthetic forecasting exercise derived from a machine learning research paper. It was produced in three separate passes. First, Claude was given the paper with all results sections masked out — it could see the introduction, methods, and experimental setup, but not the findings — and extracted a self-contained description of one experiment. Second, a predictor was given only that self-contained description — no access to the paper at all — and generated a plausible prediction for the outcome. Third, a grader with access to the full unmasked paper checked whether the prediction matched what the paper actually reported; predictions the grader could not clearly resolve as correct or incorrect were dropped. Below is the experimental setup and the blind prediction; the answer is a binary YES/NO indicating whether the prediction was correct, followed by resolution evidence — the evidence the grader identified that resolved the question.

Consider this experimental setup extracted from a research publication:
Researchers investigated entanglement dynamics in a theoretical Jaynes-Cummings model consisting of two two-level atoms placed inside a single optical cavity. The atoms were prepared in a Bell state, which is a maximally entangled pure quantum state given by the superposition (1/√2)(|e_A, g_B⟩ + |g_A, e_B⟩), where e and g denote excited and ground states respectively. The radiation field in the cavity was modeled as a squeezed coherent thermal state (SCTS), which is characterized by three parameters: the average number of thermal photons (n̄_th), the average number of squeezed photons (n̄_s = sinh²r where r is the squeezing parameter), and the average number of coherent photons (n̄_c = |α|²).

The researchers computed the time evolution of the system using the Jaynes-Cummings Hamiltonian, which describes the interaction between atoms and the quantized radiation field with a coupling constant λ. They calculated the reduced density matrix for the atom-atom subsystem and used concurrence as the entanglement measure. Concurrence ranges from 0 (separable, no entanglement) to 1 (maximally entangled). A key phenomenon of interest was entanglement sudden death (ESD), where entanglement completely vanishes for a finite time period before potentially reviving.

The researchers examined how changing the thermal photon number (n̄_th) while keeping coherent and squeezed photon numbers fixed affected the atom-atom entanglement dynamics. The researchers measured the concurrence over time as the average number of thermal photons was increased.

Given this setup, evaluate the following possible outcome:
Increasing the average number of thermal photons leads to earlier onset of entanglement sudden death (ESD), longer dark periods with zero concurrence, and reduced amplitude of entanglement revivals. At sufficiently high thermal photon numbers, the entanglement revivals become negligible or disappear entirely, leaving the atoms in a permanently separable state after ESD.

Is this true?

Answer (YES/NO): NO